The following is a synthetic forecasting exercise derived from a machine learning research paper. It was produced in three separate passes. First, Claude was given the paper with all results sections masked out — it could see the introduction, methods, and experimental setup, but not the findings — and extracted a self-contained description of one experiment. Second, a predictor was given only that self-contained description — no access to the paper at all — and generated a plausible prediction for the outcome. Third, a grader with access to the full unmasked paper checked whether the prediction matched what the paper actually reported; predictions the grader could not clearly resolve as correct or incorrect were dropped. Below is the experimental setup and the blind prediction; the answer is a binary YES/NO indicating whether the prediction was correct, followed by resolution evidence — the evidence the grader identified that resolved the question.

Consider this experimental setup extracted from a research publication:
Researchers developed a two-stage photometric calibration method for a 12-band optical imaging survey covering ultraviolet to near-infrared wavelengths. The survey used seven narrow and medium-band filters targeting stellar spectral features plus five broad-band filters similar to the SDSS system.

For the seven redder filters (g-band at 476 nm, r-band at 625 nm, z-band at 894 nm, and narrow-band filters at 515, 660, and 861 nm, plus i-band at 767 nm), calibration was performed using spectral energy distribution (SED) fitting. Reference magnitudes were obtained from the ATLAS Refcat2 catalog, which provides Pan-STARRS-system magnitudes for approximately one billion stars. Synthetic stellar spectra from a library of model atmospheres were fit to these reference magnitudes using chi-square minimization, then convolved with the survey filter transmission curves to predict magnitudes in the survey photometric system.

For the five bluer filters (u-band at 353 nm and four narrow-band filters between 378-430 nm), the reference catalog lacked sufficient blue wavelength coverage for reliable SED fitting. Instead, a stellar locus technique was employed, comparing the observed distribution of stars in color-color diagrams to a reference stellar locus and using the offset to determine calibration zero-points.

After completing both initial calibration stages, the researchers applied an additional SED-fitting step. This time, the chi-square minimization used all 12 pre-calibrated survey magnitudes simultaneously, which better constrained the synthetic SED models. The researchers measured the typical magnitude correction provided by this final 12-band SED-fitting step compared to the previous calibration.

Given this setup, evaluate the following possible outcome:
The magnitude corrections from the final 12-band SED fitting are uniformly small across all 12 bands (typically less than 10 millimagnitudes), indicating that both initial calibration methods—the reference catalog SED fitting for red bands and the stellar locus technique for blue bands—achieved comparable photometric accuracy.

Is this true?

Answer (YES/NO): NO